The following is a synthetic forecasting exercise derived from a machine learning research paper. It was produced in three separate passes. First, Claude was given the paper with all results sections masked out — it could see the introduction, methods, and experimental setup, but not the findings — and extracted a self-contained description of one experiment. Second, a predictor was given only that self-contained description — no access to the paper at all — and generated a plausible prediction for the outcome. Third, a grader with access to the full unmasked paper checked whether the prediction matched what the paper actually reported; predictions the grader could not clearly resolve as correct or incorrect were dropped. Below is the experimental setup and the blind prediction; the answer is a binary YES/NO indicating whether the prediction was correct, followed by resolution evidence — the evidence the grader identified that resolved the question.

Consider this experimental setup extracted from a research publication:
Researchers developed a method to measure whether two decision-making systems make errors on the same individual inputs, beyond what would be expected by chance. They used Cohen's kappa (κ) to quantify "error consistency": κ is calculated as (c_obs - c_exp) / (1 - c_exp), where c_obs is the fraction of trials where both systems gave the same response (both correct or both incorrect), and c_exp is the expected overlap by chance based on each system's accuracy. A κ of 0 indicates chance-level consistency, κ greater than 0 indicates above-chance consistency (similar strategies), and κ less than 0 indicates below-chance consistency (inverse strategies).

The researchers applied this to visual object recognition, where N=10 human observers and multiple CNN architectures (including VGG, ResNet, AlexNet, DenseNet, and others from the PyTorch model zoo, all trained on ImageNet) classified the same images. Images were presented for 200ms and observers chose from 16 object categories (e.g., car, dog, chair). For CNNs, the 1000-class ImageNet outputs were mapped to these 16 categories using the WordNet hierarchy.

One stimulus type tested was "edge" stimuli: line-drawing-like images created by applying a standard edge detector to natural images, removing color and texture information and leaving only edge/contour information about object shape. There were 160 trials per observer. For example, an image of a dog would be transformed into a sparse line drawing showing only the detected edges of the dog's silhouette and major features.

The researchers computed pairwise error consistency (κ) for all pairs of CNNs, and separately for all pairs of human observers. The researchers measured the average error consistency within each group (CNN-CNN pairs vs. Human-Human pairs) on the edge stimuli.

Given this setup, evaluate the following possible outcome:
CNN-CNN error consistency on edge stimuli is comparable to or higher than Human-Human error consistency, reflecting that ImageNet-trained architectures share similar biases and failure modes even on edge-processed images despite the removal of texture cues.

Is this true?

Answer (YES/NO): YES